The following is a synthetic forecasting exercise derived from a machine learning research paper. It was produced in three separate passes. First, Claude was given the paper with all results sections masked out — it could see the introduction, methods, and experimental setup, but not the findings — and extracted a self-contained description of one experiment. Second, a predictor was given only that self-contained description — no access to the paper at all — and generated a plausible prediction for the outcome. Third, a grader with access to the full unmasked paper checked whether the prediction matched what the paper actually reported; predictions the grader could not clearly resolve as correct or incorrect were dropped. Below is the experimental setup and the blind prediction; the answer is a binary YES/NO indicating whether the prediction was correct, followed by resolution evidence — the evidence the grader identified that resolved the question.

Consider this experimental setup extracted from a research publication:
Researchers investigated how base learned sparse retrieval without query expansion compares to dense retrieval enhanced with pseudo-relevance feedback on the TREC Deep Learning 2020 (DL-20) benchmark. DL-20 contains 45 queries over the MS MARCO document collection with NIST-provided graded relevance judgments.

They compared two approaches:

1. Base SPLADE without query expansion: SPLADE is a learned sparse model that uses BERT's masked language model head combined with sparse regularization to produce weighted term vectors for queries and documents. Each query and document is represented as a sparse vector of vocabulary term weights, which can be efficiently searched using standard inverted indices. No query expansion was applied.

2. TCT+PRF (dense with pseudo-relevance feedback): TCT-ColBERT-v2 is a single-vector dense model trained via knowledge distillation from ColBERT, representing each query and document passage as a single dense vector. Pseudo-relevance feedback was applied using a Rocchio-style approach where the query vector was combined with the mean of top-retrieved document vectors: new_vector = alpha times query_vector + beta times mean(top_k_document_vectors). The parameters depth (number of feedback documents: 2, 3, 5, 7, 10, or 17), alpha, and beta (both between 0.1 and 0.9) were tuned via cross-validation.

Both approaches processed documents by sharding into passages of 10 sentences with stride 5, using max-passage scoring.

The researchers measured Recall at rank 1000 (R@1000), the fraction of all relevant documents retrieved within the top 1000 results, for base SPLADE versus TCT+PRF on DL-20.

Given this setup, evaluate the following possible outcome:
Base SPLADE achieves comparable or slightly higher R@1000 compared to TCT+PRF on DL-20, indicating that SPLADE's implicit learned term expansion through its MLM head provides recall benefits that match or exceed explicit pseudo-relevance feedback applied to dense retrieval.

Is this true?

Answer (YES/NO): YES